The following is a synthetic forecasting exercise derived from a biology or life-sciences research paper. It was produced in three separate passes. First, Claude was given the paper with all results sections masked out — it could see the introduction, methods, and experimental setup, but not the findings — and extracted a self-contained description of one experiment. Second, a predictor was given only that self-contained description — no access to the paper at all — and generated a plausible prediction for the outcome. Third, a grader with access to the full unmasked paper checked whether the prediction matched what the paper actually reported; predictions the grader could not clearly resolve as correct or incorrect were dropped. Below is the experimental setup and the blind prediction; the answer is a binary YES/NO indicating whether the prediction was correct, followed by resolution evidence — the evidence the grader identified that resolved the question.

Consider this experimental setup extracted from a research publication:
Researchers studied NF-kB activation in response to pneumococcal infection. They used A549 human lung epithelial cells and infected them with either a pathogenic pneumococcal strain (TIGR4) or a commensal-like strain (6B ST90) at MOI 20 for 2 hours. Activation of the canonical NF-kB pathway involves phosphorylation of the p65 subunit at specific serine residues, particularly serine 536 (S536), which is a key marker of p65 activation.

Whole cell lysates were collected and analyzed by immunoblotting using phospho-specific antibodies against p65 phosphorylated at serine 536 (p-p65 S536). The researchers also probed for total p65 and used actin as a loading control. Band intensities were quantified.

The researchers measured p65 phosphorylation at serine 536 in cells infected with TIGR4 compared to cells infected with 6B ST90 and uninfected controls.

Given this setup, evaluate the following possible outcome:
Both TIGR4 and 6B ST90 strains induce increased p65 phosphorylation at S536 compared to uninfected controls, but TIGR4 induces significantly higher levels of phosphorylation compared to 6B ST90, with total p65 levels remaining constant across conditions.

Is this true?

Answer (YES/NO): NO